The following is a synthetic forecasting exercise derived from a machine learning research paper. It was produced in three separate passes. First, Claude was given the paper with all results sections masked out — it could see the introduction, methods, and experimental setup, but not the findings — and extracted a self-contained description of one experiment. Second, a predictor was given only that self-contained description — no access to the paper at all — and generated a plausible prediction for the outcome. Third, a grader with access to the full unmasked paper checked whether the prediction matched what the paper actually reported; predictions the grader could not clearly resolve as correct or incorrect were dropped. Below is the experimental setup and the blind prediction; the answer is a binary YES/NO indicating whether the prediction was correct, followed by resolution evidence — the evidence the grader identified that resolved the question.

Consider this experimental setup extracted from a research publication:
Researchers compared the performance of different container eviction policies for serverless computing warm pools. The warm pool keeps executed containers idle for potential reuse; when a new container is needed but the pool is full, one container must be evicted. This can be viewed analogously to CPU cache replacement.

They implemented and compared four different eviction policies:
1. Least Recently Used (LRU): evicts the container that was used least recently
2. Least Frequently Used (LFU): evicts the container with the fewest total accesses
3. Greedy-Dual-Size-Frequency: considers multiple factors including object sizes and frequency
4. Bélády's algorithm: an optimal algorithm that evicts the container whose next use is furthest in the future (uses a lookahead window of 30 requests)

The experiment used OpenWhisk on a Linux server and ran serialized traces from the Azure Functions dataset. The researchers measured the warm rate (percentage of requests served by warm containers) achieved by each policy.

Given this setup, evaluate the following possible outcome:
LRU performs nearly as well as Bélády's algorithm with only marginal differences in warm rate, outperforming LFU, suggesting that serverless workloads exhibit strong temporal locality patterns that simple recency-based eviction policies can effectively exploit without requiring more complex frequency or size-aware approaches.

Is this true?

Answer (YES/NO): NO